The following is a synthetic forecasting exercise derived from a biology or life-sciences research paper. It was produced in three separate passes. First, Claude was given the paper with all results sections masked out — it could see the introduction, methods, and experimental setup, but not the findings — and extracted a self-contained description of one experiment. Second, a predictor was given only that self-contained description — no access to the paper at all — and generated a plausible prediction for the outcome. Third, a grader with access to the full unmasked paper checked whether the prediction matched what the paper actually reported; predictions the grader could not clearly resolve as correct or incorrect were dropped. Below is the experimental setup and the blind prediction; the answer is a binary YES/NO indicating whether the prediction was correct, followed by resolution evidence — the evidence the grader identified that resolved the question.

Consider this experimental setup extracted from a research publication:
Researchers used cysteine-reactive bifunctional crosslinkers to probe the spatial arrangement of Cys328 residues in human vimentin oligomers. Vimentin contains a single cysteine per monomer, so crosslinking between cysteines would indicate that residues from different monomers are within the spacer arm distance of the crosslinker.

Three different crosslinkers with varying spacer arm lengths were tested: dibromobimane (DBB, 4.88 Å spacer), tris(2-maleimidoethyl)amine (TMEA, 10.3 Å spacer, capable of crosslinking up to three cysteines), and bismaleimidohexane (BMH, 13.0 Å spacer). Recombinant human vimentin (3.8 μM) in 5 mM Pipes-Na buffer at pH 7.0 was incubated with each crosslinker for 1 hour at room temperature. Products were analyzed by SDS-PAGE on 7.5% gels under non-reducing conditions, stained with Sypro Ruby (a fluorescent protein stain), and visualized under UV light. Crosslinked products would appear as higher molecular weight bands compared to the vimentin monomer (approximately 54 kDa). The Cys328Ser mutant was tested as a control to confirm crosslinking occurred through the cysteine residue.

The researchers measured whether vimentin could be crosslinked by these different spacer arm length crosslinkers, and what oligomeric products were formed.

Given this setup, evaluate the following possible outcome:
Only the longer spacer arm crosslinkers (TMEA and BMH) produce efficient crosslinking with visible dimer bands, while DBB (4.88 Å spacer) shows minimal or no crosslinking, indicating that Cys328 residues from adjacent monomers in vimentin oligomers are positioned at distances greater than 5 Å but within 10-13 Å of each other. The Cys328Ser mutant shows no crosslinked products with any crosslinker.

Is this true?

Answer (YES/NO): NO